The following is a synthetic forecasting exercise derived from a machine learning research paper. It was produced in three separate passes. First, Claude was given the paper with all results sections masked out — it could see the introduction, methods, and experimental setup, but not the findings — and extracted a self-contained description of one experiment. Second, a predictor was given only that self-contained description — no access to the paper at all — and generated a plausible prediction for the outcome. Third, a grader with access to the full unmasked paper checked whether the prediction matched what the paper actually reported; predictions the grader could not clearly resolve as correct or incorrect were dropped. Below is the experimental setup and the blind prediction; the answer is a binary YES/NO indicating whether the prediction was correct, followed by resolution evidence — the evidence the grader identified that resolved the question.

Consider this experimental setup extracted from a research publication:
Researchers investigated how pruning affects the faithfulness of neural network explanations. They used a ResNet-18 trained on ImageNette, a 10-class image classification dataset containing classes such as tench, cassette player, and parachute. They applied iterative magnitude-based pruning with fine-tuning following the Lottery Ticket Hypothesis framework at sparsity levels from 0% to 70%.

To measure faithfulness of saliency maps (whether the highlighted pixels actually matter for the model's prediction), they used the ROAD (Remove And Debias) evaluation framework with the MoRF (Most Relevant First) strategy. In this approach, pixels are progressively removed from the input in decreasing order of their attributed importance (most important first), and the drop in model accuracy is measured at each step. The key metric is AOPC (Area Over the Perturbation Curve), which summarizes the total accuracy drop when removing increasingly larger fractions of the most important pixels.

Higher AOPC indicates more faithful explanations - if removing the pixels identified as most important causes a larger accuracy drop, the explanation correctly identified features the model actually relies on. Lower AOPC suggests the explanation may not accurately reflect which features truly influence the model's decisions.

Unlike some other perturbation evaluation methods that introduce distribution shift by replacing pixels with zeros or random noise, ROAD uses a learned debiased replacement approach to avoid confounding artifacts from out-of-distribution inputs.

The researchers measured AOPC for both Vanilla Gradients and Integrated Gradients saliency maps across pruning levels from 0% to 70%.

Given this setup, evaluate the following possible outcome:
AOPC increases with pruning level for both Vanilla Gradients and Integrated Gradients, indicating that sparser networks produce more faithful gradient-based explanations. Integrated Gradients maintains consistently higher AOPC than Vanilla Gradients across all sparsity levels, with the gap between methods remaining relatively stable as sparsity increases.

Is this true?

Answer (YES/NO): NO